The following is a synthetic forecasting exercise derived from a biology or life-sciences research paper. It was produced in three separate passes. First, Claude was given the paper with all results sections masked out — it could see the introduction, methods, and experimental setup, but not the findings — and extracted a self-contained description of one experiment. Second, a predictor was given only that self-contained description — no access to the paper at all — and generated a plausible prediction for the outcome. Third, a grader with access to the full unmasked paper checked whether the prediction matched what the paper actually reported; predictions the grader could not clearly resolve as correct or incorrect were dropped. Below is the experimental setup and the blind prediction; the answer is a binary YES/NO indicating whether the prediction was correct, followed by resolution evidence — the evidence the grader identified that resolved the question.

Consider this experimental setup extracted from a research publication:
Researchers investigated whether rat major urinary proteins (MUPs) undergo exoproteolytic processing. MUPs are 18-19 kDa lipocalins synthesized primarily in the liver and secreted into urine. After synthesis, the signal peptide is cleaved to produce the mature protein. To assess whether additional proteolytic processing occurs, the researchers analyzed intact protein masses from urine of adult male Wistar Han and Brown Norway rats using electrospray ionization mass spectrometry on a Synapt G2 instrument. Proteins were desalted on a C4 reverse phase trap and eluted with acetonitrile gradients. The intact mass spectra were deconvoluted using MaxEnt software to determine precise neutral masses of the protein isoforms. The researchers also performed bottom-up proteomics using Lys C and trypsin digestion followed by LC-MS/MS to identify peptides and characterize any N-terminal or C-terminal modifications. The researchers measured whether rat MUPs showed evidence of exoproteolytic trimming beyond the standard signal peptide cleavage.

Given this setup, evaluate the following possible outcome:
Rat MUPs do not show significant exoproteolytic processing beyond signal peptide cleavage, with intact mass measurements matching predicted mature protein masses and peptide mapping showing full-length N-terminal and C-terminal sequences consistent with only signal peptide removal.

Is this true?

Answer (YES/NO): NO